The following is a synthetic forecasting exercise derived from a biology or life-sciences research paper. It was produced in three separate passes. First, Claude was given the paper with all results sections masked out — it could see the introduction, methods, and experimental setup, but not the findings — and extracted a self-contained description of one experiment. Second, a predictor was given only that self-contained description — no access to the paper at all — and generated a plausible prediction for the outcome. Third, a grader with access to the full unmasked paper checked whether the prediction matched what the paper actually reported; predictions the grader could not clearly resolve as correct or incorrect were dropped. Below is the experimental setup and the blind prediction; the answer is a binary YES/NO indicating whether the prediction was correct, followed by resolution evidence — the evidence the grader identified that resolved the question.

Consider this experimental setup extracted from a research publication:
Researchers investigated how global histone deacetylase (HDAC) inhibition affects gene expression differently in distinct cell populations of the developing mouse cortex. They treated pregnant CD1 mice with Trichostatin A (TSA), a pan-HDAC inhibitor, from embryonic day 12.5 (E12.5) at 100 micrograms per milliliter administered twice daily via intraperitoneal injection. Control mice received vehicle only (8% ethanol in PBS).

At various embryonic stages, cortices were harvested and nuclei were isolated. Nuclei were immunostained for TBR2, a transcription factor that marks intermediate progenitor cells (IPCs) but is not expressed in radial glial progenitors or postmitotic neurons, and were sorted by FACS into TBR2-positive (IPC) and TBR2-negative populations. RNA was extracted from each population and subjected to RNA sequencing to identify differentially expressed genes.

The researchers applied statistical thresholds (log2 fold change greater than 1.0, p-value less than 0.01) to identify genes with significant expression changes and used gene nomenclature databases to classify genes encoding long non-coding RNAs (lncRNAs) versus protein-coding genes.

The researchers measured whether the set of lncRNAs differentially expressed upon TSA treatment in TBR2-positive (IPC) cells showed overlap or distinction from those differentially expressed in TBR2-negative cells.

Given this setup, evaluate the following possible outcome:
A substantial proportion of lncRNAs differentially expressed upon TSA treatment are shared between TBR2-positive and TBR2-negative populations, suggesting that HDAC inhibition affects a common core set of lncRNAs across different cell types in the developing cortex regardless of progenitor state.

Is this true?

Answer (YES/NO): NO